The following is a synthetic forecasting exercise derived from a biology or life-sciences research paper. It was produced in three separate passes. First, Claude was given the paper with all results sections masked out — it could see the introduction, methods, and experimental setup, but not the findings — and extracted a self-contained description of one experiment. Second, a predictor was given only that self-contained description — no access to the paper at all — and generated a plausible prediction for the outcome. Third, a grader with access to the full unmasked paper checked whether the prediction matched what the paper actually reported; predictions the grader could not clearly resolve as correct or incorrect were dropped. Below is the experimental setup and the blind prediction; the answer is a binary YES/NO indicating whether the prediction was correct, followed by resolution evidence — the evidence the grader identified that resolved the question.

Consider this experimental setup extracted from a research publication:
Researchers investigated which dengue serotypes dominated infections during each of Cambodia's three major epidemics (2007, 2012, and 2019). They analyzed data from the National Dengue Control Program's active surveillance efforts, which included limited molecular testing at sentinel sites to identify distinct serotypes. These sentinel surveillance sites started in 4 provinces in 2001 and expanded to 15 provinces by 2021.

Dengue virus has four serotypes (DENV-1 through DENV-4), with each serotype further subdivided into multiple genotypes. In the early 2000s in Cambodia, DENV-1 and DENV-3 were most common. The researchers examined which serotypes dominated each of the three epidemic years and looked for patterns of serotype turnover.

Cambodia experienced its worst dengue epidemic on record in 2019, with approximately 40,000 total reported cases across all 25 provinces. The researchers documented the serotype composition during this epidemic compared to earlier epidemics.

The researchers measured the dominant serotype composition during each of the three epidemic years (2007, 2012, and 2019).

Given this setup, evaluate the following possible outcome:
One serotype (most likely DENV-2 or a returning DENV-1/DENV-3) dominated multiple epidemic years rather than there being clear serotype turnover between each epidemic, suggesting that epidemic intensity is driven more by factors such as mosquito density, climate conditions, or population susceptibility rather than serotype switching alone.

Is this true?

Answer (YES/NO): NO